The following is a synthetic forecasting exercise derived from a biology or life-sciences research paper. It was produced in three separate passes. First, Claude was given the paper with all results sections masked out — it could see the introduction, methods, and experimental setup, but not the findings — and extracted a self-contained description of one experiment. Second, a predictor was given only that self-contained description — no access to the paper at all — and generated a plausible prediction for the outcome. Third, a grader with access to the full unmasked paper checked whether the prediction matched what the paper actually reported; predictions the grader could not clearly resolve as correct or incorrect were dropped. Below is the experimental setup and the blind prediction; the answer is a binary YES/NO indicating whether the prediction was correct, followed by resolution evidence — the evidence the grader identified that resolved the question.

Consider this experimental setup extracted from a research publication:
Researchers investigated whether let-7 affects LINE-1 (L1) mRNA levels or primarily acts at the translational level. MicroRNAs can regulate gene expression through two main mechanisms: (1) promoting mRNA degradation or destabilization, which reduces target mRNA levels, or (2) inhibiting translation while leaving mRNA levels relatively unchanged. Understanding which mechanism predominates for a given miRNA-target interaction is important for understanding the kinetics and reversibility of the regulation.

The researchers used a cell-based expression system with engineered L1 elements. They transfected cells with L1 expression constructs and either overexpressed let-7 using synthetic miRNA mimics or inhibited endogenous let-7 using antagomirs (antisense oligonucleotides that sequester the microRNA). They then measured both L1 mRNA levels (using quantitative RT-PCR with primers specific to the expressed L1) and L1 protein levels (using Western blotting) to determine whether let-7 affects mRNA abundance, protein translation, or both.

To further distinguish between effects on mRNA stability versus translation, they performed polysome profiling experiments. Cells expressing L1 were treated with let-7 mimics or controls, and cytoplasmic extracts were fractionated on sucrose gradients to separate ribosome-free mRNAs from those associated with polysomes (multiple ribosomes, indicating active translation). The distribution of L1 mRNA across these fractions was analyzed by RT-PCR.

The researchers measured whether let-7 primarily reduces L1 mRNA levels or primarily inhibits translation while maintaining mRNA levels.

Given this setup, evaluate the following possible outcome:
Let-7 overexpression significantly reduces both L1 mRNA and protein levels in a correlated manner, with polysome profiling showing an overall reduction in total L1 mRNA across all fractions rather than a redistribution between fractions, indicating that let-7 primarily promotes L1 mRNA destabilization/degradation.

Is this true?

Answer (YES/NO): NO